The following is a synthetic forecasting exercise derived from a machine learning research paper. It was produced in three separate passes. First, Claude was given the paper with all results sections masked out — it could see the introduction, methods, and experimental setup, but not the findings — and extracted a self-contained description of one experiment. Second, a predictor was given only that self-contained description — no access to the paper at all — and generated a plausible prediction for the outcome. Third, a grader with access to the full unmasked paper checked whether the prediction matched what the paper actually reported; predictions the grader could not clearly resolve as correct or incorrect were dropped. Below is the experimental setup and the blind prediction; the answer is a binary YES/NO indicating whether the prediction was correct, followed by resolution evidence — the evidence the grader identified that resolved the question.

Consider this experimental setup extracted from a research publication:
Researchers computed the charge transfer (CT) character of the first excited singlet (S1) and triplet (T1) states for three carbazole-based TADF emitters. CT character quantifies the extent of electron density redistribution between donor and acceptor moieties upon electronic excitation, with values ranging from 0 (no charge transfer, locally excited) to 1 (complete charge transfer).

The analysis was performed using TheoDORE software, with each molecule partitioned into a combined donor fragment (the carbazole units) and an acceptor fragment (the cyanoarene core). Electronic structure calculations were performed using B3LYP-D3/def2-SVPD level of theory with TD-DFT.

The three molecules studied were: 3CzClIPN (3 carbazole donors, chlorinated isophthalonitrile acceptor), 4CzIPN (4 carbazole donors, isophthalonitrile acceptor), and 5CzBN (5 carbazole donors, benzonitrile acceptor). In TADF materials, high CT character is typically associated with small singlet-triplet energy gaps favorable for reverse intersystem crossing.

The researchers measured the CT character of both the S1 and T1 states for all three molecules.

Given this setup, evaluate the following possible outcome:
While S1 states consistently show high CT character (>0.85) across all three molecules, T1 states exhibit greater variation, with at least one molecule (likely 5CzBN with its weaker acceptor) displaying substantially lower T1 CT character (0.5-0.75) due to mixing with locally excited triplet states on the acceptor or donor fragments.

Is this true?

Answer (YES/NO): NO